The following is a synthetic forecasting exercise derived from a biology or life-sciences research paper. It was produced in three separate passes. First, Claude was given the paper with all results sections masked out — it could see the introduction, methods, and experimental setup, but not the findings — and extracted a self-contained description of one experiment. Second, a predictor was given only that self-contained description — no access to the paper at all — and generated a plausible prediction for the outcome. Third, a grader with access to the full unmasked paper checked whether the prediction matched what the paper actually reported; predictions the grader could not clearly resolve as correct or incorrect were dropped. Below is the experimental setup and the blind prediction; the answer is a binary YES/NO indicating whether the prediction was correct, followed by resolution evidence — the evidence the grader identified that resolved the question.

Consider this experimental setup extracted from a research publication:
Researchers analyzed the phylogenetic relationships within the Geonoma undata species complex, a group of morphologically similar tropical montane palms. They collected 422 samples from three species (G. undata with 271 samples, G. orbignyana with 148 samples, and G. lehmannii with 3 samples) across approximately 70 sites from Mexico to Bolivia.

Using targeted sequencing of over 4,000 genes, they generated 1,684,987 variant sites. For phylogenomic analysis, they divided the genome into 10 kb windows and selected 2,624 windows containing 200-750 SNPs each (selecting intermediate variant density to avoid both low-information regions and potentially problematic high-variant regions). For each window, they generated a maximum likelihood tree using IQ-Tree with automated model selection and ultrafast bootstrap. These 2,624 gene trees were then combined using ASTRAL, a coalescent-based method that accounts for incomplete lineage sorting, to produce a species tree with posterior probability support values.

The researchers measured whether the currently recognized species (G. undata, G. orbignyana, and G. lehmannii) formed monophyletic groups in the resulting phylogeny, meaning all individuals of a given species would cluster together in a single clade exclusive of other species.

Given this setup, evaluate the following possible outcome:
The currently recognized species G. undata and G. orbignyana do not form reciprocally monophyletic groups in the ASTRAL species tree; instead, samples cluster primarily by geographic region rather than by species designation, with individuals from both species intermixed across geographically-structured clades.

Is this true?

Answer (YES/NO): YES